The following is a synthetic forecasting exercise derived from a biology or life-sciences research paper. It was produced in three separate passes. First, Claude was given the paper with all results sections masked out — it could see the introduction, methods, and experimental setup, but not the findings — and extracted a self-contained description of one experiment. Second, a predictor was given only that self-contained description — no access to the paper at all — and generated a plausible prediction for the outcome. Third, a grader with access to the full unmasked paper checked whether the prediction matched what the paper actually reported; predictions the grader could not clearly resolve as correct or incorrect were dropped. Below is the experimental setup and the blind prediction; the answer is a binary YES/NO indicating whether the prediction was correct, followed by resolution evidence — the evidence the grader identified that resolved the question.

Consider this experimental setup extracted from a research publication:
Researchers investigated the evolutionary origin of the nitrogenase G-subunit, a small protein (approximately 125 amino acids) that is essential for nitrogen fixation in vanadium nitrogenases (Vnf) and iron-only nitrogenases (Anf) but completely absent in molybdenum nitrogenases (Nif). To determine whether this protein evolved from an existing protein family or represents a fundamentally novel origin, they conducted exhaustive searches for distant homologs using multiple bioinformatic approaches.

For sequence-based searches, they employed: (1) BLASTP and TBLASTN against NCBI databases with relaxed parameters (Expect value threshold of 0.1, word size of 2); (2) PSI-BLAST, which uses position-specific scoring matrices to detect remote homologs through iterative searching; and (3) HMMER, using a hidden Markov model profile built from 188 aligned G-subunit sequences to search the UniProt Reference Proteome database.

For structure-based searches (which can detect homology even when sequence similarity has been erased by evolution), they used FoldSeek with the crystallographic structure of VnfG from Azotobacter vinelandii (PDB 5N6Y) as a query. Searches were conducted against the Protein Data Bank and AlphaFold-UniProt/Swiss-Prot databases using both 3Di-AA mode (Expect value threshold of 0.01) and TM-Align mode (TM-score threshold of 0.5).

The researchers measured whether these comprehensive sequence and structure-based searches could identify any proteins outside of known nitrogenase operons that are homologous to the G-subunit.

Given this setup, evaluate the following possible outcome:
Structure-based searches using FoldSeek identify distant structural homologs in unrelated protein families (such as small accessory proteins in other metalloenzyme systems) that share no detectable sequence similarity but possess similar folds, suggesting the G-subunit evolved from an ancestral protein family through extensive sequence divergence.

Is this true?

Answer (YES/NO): NO